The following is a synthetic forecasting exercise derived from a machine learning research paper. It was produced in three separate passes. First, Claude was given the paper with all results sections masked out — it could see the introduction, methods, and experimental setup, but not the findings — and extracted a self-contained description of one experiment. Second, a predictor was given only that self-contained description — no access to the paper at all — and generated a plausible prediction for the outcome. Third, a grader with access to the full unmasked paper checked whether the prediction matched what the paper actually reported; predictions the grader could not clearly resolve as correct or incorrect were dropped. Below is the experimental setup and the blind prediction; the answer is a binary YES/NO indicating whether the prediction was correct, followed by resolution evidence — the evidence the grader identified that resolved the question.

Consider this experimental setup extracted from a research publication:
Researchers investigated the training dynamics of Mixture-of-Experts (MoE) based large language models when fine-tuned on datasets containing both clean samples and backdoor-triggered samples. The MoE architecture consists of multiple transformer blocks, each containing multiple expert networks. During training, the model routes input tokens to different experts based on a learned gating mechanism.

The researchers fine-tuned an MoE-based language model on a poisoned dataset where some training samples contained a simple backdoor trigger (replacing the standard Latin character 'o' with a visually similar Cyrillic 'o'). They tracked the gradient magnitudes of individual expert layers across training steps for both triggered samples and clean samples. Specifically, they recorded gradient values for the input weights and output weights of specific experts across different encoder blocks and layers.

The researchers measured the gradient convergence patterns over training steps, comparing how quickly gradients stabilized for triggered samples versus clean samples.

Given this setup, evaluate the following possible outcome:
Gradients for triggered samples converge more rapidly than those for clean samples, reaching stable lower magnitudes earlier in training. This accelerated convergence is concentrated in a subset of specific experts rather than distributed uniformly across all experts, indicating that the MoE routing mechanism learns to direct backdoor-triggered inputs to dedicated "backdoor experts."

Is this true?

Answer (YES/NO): YES